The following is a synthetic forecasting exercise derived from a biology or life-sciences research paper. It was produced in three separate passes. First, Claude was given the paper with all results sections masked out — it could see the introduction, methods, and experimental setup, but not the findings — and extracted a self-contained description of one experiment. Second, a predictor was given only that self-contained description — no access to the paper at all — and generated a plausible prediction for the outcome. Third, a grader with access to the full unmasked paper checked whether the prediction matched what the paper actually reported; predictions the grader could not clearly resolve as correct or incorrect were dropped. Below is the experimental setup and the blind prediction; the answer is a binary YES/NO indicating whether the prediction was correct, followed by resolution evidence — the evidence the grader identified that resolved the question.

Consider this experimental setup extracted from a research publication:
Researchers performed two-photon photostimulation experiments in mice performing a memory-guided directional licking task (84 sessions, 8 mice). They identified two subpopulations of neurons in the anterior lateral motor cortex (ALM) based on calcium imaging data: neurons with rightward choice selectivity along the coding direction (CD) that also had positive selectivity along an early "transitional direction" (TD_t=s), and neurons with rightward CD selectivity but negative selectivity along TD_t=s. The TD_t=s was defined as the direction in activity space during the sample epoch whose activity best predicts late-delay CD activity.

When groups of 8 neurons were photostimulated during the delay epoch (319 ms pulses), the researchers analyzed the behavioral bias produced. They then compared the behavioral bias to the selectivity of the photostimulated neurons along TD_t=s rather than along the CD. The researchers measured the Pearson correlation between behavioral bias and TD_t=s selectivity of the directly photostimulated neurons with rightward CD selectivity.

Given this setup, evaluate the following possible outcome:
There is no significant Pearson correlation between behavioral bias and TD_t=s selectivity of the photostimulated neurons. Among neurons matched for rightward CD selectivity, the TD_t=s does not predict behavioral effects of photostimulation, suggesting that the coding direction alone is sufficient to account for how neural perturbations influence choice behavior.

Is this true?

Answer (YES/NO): NO